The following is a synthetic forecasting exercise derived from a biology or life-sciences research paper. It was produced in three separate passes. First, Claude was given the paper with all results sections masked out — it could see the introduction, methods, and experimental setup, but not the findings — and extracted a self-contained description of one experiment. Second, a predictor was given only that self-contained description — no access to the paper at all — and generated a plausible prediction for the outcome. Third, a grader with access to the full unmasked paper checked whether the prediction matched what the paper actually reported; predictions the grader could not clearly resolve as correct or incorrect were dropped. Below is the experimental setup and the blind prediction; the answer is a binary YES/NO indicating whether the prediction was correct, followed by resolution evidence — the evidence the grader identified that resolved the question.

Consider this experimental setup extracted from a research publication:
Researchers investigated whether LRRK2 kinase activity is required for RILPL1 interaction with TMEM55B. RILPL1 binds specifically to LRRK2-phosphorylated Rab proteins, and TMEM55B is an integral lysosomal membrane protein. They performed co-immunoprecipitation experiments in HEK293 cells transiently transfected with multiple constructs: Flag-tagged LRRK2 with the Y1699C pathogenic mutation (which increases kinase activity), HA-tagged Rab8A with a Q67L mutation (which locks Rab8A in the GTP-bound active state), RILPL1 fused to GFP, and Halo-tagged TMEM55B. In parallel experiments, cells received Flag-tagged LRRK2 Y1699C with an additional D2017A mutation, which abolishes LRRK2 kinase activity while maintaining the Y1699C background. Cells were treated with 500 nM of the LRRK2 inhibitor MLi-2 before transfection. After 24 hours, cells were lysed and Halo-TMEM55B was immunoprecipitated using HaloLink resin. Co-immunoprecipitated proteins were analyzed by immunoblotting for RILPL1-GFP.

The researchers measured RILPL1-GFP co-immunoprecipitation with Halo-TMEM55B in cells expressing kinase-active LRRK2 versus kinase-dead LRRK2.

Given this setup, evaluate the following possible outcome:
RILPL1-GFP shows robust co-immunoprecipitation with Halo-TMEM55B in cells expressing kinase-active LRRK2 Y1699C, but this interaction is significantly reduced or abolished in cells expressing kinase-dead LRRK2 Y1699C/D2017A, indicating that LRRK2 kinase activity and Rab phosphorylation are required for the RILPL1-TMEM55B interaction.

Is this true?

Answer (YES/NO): YES